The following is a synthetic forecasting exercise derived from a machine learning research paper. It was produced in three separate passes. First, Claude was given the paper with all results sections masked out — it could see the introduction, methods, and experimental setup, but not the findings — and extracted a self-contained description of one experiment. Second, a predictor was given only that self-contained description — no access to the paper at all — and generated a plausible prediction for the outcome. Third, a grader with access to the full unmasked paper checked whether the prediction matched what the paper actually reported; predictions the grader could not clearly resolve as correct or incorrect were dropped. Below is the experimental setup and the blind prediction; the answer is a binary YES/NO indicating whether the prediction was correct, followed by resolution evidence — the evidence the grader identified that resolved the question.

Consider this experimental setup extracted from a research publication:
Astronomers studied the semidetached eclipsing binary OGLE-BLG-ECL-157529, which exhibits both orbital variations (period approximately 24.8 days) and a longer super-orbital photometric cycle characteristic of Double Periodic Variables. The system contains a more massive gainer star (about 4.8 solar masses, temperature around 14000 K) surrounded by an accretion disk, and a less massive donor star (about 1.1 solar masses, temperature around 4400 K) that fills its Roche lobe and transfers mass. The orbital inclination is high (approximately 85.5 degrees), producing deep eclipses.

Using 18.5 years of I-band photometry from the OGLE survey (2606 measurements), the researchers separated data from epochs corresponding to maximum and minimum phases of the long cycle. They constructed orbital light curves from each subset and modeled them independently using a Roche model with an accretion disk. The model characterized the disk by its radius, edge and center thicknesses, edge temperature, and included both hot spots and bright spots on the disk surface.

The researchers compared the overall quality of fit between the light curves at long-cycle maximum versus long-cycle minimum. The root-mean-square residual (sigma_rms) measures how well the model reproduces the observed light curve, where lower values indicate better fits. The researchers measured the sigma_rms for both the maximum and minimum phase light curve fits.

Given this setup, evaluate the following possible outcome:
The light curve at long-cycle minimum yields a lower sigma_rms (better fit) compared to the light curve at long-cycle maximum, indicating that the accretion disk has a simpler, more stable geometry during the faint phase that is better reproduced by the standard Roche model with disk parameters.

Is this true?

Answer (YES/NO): NO